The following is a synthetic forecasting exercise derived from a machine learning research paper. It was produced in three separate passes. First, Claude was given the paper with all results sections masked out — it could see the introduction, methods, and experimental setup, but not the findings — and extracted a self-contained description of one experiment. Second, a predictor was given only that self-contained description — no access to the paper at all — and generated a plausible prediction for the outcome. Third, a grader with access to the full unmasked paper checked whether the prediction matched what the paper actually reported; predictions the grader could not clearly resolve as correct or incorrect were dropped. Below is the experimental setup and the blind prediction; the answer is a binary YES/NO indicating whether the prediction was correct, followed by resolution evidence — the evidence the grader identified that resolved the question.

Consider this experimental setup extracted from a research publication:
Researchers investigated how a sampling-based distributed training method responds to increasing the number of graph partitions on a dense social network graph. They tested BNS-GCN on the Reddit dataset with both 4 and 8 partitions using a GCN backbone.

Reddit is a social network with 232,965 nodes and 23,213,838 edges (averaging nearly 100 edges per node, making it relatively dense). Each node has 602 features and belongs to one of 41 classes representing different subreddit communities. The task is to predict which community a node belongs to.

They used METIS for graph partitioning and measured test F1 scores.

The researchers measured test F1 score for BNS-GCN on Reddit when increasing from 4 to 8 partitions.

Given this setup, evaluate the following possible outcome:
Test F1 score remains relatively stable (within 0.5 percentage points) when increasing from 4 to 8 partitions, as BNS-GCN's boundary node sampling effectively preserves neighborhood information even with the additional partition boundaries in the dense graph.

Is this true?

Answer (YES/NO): NO